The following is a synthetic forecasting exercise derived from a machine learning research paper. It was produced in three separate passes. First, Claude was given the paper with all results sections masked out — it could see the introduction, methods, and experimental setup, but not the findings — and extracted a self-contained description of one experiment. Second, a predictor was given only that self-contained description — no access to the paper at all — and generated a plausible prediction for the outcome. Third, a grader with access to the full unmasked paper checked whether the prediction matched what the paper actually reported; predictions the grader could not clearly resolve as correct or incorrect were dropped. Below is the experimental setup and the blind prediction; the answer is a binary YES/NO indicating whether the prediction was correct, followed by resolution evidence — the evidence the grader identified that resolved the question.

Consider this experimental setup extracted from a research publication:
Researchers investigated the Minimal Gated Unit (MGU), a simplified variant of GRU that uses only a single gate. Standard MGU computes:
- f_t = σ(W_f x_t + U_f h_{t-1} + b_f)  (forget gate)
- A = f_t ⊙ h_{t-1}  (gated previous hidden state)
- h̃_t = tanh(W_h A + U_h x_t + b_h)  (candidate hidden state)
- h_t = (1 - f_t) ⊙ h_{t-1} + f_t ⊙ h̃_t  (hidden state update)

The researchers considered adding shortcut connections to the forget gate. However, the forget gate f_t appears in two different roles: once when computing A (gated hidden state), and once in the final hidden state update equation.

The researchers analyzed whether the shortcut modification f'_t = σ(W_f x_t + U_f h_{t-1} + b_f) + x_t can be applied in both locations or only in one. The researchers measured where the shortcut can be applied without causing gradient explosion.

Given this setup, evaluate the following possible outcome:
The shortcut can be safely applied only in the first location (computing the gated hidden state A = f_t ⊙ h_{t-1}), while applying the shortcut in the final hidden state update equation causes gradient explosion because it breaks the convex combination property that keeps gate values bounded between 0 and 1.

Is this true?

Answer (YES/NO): YES